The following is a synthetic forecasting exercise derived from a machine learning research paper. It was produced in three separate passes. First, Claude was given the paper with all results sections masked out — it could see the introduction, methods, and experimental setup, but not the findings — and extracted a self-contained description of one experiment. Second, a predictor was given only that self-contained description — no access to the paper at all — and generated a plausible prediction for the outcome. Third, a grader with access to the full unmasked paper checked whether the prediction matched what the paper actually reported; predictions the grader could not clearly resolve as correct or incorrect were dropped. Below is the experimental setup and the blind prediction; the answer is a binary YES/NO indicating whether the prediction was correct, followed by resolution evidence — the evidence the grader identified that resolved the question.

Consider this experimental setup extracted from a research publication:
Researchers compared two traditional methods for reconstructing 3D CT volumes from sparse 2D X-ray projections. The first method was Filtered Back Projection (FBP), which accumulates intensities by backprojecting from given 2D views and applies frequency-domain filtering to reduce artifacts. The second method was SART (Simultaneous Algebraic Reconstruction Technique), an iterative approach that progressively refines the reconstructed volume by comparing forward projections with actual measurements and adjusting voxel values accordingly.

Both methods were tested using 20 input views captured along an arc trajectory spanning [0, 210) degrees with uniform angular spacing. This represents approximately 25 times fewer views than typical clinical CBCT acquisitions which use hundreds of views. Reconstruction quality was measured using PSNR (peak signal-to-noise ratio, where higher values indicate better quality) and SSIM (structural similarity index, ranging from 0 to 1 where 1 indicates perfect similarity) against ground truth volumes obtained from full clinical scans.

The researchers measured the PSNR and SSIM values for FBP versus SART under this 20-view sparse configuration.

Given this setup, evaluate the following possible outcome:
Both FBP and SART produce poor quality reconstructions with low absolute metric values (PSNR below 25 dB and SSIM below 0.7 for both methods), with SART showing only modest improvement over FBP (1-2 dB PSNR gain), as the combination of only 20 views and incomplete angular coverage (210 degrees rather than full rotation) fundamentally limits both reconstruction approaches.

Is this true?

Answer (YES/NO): NO